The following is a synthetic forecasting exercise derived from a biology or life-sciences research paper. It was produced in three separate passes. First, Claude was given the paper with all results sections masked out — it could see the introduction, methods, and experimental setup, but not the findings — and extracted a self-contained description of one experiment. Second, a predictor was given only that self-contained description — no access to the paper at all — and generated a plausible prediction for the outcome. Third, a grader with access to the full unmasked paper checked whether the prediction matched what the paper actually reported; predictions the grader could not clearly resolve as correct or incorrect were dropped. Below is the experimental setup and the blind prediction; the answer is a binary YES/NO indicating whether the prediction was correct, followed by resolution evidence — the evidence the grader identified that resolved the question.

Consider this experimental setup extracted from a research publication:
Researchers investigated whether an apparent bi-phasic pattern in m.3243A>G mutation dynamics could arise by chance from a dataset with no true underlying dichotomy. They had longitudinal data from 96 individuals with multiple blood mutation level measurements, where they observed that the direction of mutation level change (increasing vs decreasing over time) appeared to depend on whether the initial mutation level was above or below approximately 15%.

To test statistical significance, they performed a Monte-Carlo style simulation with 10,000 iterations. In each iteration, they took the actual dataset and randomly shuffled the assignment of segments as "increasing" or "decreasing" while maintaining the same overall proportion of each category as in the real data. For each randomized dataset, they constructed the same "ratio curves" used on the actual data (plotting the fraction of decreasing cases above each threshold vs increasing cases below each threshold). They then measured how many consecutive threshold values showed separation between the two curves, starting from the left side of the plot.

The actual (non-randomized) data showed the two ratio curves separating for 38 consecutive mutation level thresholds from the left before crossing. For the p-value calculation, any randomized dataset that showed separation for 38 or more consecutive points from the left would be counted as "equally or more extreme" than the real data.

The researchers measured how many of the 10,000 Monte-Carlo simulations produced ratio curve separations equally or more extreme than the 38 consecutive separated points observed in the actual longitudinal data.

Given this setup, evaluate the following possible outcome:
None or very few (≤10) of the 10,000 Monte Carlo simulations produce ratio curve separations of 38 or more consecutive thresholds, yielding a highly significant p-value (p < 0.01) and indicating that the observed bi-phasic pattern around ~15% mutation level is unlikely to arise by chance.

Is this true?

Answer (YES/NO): YES